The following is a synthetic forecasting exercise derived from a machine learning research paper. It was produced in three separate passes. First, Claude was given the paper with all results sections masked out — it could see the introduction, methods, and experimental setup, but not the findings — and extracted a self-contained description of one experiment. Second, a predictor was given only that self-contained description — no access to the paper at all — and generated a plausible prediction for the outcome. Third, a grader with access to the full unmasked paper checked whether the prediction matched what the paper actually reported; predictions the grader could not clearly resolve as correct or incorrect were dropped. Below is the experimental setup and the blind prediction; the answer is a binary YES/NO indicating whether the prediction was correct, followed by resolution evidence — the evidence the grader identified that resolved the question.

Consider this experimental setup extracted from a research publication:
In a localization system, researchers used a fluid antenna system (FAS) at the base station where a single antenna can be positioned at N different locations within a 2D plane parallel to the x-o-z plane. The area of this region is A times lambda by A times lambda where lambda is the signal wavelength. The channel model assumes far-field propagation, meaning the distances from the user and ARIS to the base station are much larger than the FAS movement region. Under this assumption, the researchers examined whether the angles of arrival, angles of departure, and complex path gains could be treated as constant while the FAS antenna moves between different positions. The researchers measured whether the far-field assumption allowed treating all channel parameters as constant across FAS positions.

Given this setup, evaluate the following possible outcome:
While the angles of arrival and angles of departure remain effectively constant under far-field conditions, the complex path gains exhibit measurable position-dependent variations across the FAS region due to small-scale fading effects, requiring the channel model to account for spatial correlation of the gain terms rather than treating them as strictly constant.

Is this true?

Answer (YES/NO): NO